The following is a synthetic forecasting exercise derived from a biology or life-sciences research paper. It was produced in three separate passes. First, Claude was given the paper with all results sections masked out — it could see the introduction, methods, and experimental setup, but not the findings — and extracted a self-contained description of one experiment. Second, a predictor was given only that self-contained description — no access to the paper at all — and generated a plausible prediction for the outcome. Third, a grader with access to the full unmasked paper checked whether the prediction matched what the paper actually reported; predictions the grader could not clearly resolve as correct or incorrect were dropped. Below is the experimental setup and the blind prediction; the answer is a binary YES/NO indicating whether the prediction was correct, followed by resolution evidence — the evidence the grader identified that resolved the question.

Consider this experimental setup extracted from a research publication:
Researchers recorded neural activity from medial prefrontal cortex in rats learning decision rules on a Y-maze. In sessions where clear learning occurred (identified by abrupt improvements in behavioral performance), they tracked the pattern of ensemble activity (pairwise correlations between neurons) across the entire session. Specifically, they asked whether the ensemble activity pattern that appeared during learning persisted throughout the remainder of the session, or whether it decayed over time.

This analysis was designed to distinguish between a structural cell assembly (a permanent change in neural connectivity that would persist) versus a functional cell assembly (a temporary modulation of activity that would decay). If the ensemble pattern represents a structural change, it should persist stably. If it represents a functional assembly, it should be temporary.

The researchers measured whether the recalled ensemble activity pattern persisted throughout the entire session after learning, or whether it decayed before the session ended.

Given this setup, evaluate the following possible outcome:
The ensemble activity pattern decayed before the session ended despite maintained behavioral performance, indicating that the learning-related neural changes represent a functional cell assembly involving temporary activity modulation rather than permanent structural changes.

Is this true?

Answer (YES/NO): YES